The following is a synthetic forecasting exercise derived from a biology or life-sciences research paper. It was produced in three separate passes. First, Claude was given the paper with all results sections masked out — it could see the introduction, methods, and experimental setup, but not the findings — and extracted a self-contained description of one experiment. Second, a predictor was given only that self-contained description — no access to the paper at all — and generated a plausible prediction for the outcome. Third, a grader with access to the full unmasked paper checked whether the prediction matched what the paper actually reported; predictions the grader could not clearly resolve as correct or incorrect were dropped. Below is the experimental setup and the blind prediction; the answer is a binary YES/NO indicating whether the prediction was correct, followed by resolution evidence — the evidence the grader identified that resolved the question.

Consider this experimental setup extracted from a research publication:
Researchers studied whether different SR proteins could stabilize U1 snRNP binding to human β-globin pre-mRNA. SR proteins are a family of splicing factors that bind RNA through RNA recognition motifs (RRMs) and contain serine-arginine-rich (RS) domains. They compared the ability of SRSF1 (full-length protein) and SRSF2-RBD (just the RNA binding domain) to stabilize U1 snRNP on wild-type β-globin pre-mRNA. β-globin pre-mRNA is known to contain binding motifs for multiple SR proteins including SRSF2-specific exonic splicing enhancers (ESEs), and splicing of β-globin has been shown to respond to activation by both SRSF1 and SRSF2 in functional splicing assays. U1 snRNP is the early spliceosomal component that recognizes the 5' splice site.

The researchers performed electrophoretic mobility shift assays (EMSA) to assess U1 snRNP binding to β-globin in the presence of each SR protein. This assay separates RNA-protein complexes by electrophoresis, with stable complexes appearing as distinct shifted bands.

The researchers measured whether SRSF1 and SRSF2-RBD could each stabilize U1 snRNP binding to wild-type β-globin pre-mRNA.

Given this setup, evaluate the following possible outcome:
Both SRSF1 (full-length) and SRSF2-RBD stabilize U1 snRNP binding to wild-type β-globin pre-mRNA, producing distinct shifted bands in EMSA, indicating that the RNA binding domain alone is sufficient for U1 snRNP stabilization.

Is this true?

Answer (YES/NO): NO